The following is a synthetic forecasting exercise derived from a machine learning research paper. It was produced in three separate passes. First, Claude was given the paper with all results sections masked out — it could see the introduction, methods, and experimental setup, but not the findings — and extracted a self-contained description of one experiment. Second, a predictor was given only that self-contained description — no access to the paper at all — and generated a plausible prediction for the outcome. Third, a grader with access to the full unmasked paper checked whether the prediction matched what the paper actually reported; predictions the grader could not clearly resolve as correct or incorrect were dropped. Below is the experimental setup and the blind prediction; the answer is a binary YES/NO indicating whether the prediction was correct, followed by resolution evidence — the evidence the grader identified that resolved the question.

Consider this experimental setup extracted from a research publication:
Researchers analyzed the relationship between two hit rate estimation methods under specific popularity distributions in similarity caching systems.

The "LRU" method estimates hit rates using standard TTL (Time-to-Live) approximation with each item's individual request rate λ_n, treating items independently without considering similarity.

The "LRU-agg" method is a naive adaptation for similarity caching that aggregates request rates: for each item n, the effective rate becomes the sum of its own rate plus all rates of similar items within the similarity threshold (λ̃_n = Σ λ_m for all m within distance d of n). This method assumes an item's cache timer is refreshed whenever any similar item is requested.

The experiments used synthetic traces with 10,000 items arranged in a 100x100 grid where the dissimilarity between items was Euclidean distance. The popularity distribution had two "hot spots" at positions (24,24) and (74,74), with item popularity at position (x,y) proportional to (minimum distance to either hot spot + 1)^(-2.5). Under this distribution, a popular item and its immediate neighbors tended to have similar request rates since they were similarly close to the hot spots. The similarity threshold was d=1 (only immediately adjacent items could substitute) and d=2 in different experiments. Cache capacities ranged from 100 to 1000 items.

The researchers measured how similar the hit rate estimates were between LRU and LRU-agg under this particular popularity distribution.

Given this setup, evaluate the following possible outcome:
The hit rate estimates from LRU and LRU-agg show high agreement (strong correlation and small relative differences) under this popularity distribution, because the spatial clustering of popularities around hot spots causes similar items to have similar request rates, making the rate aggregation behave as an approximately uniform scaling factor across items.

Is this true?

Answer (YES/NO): YES